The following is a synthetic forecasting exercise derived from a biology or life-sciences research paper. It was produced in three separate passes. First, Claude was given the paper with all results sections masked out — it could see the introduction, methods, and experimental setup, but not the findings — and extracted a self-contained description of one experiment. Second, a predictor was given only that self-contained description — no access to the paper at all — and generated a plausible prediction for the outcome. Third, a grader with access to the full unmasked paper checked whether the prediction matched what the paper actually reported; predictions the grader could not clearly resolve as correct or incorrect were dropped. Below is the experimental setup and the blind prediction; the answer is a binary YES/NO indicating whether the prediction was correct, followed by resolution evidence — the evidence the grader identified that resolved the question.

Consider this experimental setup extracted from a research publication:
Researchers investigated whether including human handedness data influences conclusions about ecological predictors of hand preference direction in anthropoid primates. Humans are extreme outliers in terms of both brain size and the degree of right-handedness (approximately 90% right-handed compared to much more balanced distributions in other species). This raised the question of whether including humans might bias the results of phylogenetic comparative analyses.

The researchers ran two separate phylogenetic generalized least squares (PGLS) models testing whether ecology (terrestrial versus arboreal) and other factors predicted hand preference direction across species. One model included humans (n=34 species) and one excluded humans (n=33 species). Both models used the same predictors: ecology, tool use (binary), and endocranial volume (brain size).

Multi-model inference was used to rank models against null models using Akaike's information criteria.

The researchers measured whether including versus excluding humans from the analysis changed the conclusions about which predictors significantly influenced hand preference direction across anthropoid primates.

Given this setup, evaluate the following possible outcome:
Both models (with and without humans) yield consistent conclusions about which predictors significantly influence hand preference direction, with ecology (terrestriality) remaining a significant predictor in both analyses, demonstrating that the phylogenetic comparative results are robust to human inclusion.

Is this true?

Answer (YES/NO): NO